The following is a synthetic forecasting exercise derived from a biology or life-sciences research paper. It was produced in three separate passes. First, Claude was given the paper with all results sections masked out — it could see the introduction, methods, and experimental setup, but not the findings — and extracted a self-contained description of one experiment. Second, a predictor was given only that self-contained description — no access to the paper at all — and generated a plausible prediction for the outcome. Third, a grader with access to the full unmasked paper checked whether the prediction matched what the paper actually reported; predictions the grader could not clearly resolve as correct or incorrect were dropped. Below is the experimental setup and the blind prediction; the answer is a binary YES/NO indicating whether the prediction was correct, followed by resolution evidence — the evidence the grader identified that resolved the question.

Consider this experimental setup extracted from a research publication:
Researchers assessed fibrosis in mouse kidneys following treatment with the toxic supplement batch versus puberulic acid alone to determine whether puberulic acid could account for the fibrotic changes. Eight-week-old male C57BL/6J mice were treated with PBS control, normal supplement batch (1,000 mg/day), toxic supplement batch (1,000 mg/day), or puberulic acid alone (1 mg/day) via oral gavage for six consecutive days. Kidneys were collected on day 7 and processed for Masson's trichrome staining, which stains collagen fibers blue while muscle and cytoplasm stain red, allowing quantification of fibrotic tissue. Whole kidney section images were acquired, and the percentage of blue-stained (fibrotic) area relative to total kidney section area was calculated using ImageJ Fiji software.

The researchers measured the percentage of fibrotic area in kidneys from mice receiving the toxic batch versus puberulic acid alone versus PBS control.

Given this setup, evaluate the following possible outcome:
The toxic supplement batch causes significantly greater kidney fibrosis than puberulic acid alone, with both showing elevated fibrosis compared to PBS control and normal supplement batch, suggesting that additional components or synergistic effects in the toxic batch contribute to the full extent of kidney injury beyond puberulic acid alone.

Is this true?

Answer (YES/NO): NO